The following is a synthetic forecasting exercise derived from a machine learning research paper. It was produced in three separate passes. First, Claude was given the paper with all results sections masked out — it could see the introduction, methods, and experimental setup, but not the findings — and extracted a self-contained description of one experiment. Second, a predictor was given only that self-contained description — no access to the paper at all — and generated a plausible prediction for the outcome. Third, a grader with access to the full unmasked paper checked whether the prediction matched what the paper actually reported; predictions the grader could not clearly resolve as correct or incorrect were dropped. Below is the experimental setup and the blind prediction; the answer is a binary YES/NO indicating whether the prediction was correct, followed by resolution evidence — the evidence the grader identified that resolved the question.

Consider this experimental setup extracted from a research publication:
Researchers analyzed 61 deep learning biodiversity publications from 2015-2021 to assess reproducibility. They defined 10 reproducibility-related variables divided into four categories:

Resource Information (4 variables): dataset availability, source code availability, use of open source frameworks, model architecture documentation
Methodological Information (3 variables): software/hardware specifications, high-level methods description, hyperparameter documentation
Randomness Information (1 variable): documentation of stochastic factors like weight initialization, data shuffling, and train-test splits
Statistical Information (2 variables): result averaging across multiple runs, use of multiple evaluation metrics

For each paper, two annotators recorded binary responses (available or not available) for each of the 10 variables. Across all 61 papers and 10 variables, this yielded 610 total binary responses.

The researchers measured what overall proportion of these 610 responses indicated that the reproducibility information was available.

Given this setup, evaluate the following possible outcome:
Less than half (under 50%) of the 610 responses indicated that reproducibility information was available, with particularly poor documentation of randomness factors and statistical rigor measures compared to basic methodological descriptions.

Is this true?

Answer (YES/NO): NO